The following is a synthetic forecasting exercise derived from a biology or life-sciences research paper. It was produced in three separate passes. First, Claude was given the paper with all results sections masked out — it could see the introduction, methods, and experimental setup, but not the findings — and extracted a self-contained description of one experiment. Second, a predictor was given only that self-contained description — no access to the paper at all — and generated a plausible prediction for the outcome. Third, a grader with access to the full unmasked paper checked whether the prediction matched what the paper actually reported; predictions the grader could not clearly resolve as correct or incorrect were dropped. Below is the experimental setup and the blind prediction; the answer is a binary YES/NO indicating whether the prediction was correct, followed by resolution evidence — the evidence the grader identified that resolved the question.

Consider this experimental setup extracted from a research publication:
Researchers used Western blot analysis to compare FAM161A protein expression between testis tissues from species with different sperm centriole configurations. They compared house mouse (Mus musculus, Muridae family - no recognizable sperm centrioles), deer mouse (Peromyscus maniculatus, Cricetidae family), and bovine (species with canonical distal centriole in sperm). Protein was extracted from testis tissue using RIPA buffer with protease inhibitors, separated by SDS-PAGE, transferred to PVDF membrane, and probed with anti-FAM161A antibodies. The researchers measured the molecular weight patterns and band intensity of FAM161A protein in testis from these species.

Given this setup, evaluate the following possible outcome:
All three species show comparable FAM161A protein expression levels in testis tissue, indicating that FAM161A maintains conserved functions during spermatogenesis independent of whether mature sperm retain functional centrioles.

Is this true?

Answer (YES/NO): NO